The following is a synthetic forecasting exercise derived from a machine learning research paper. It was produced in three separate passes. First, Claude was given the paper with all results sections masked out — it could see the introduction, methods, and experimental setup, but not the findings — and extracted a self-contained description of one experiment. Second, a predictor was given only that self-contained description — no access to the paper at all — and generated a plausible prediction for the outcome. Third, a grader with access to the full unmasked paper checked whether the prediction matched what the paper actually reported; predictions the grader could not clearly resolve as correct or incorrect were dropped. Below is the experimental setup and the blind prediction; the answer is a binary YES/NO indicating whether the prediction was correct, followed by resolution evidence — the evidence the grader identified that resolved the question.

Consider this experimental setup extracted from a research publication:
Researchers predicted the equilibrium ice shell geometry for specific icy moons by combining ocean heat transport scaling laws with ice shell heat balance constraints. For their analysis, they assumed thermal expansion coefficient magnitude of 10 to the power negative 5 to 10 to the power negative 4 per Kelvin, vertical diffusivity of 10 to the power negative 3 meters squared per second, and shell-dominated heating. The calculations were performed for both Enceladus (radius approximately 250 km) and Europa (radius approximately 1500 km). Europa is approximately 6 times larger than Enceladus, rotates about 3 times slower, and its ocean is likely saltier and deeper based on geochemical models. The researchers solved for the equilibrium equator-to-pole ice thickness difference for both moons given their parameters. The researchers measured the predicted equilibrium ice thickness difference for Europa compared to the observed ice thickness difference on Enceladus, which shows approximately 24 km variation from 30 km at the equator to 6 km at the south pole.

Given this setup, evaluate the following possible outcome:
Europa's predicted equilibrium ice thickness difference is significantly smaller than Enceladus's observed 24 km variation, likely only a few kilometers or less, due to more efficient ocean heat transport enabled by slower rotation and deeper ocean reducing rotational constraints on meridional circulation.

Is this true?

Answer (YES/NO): YES